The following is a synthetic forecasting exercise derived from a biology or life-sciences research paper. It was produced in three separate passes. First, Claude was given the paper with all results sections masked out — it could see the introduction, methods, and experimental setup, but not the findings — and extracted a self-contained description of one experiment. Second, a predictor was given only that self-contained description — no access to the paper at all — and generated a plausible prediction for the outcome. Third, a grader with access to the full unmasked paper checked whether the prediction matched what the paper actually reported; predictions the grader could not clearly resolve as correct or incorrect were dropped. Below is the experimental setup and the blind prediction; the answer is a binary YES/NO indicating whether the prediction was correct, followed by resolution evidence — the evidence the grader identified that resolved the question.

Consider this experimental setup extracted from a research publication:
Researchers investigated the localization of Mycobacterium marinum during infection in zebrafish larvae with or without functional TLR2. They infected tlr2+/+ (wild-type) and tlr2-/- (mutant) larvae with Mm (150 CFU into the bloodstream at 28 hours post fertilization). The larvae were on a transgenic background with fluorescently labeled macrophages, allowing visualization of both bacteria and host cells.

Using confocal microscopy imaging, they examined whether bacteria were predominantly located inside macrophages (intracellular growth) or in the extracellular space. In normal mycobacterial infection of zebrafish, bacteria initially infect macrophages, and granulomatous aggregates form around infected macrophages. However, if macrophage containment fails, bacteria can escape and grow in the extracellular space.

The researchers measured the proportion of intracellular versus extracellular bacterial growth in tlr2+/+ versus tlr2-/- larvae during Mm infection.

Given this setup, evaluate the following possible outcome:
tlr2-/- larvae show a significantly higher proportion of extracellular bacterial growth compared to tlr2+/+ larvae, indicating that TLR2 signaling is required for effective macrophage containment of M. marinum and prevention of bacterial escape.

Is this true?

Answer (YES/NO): YES